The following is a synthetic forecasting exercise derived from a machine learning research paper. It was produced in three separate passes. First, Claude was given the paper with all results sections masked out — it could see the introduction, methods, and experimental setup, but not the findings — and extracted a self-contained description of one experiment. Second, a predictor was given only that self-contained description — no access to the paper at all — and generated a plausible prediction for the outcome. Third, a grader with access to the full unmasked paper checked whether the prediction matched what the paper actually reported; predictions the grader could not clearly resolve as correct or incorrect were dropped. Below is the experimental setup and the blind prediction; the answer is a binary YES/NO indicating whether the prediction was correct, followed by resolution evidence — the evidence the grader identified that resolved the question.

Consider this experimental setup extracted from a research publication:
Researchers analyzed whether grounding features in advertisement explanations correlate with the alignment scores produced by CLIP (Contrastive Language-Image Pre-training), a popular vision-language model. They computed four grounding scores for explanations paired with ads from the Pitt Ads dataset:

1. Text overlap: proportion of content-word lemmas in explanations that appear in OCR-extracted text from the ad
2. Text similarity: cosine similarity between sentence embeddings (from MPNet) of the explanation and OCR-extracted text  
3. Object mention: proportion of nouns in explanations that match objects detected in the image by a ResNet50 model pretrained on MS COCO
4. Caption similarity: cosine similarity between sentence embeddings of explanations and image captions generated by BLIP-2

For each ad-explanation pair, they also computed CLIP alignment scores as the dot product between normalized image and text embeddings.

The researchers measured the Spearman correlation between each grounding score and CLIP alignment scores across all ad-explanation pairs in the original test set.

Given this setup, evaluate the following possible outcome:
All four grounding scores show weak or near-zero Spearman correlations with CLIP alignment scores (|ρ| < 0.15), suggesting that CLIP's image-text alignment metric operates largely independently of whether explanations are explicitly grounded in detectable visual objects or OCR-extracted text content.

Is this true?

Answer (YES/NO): NO